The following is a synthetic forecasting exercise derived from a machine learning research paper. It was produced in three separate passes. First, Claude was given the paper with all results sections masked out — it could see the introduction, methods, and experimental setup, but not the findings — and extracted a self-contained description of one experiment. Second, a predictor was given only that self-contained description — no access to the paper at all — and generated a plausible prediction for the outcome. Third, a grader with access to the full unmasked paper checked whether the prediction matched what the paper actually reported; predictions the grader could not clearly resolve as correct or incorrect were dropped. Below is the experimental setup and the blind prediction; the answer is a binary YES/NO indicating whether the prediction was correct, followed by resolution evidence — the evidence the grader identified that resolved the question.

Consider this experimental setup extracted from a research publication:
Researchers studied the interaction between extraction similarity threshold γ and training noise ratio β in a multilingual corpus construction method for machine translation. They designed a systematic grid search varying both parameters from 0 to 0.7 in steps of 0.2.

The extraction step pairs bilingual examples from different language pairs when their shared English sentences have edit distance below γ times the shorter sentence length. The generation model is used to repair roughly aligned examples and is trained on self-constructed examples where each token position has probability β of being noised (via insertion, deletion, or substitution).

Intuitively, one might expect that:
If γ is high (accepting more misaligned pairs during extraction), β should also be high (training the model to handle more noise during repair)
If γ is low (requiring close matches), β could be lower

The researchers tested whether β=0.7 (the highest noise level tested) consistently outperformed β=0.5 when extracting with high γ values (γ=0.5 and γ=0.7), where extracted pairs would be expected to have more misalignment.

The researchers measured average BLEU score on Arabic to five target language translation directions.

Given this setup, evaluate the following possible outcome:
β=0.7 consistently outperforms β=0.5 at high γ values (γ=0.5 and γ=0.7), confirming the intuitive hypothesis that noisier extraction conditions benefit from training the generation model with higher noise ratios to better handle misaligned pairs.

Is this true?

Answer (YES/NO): NO